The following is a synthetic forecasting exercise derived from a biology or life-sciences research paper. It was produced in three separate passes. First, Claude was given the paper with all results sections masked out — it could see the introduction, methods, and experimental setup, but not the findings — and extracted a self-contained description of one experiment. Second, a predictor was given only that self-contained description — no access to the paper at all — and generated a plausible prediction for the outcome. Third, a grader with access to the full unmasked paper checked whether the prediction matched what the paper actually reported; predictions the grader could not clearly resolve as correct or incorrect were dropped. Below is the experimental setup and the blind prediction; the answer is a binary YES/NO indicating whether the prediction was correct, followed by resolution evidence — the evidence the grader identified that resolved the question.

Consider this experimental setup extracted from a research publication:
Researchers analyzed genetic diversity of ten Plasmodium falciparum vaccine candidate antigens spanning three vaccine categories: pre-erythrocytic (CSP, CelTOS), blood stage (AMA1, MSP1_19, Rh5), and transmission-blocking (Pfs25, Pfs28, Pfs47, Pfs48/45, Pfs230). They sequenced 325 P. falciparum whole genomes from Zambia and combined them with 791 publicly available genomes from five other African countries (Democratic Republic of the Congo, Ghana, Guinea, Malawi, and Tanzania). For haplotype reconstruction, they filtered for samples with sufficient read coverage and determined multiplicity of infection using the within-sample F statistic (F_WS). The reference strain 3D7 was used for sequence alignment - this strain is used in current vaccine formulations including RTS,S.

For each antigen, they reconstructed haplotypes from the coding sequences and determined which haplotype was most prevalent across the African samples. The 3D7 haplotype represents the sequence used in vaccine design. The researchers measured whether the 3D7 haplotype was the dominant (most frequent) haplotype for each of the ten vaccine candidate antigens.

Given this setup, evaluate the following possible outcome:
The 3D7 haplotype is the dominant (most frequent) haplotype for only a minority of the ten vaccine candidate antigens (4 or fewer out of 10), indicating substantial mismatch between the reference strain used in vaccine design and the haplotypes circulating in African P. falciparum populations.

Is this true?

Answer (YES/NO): YES